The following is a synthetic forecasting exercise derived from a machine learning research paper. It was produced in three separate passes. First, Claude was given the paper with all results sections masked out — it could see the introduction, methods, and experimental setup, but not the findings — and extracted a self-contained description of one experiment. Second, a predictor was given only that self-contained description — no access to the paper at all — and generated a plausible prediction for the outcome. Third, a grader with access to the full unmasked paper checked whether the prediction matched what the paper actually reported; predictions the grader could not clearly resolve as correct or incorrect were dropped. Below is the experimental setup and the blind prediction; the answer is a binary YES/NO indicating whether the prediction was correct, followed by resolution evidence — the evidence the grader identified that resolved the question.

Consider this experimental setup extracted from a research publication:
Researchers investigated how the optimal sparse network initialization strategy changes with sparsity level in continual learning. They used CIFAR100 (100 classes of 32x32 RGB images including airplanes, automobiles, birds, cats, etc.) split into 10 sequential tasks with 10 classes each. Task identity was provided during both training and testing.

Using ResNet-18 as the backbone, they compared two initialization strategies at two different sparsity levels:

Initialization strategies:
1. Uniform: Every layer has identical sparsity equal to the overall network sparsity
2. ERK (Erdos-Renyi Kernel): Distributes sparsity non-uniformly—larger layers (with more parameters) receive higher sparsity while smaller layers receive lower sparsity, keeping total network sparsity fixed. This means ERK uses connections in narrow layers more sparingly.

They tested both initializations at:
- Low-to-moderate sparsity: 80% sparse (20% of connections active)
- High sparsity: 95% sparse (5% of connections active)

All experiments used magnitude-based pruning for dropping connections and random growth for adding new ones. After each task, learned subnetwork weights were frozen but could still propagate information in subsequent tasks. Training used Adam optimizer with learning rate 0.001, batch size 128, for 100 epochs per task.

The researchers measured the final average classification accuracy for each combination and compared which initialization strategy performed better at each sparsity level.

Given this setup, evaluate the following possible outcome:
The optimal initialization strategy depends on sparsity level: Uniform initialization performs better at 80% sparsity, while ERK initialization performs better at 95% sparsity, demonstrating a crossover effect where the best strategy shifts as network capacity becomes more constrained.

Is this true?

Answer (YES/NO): NO